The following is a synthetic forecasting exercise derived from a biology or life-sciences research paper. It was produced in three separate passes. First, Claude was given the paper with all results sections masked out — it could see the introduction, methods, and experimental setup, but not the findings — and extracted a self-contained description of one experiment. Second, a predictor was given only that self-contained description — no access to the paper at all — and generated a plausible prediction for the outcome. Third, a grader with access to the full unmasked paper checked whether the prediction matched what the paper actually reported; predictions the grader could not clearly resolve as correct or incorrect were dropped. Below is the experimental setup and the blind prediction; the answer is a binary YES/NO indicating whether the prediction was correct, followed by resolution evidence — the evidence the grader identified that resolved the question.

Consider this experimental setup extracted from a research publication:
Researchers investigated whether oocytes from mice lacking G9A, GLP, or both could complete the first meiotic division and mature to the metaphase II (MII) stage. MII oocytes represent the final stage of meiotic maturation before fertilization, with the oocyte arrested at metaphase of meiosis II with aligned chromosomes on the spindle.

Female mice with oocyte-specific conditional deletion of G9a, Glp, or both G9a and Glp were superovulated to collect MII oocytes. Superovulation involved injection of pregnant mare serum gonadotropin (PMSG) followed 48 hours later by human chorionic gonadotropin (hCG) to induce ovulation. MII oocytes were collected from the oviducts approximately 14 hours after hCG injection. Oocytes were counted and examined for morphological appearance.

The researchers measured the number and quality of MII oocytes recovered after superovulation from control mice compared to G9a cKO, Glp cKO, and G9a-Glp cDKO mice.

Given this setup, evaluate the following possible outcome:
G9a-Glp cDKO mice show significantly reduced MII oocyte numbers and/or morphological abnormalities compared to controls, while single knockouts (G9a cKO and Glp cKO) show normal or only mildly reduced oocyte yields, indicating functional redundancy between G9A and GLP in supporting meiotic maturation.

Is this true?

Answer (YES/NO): NO